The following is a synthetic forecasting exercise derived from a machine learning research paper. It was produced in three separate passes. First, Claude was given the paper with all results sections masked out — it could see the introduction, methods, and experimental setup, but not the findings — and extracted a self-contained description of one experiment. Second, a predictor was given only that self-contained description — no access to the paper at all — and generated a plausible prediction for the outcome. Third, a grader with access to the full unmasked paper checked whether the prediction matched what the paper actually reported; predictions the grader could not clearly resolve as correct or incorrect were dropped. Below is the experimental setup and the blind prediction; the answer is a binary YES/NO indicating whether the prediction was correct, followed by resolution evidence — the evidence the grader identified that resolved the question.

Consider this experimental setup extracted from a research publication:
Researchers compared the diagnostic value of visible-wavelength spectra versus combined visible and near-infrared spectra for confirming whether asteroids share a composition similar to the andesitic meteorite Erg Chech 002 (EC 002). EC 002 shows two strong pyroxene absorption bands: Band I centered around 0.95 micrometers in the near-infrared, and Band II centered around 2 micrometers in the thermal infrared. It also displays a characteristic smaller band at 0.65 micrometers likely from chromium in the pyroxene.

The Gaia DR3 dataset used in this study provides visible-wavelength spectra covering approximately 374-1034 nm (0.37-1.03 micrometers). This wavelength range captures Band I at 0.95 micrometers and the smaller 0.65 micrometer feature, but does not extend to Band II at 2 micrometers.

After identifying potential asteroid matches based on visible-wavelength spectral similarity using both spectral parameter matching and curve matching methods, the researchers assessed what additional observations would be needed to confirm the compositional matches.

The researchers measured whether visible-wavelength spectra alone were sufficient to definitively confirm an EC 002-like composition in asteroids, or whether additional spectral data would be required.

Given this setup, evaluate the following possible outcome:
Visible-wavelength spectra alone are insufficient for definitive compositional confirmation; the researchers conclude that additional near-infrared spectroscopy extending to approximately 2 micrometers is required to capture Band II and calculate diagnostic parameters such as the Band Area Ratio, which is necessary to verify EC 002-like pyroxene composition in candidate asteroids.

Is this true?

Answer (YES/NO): YES